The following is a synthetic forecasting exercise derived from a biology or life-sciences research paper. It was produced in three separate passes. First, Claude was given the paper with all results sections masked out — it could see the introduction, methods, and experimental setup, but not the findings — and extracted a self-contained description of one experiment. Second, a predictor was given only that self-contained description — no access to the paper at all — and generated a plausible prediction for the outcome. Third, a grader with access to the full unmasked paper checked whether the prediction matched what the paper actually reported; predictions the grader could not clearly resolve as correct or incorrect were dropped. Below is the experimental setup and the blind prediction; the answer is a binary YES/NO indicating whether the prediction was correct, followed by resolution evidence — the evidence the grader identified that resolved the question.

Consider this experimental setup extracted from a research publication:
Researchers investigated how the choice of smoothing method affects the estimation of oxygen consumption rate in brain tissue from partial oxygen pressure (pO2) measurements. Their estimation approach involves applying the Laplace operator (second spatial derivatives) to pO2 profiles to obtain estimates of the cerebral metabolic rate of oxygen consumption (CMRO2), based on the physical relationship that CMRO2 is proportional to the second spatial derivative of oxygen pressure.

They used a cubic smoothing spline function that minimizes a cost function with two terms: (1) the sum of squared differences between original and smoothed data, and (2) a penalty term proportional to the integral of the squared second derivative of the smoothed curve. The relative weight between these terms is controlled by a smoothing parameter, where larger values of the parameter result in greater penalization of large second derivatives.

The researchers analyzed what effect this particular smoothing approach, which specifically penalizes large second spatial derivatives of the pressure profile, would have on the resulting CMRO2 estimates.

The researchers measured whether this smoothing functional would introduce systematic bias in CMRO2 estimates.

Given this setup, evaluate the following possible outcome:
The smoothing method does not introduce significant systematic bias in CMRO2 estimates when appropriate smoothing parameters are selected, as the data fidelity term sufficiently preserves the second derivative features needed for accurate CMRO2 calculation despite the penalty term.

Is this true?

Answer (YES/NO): NO